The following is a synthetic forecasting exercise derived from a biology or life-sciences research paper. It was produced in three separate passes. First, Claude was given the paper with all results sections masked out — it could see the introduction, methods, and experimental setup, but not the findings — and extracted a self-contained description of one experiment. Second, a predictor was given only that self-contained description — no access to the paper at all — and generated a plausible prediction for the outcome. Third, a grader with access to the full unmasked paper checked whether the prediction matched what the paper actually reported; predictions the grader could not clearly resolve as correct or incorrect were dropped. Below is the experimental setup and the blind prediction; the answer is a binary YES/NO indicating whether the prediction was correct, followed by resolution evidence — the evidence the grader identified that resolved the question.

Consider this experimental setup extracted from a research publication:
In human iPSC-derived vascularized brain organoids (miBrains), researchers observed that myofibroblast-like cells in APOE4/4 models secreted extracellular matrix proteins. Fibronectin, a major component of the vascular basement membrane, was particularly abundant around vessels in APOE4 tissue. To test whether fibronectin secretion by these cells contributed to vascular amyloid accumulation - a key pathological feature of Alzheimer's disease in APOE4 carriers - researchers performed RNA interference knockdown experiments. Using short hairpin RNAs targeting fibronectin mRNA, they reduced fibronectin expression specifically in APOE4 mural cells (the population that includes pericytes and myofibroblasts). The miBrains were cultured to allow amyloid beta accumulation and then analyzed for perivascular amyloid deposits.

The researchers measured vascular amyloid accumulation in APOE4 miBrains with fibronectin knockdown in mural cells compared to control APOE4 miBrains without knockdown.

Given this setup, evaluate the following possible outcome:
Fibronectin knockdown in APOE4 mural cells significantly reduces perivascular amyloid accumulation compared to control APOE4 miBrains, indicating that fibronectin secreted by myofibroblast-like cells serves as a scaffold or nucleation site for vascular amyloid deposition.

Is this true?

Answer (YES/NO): YES